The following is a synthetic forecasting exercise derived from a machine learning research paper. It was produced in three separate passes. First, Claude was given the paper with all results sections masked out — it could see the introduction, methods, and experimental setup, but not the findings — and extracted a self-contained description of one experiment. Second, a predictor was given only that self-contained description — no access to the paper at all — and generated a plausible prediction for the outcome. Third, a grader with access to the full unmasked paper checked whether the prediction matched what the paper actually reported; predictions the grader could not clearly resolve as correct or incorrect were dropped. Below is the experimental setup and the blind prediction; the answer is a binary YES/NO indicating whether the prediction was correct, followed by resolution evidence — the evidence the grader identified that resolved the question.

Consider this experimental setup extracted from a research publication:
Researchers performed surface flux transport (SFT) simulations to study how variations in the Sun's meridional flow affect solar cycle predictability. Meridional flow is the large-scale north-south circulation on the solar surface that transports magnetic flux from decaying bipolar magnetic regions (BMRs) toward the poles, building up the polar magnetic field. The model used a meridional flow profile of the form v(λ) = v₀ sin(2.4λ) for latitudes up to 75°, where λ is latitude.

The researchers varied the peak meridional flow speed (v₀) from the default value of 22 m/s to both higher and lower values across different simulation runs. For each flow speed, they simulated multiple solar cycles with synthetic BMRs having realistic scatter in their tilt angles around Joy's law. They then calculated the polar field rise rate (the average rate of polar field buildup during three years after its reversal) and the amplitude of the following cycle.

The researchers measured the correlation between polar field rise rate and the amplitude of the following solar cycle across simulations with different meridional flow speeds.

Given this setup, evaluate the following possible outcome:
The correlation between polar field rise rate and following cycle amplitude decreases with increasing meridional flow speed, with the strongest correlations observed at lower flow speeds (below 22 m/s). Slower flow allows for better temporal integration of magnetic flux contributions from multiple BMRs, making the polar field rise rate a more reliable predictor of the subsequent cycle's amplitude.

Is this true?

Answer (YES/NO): NO